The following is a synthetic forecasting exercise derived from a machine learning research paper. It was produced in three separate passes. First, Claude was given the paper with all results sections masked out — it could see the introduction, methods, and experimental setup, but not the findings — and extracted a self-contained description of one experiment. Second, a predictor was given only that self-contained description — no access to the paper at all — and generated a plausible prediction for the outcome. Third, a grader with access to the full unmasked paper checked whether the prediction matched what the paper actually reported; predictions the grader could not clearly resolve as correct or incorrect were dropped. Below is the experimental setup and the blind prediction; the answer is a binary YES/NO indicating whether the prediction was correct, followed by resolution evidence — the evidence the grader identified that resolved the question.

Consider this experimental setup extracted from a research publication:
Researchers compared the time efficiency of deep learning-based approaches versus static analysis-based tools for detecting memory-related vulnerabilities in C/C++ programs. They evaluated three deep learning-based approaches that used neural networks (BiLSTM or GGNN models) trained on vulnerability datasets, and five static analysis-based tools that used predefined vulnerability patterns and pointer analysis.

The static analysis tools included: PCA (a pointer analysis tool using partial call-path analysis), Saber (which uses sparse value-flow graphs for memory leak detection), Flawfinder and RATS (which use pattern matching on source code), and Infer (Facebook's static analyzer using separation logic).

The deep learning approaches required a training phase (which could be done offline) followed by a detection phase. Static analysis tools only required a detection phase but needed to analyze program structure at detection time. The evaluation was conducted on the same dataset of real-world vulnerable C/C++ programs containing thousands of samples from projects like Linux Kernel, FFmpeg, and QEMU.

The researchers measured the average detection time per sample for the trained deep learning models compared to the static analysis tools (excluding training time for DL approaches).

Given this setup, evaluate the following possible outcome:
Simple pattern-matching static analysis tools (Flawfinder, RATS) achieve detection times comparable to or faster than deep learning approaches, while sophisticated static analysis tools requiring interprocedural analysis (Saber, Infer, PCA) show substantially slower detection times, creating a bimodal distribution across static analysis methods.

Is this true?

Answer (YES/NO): NO